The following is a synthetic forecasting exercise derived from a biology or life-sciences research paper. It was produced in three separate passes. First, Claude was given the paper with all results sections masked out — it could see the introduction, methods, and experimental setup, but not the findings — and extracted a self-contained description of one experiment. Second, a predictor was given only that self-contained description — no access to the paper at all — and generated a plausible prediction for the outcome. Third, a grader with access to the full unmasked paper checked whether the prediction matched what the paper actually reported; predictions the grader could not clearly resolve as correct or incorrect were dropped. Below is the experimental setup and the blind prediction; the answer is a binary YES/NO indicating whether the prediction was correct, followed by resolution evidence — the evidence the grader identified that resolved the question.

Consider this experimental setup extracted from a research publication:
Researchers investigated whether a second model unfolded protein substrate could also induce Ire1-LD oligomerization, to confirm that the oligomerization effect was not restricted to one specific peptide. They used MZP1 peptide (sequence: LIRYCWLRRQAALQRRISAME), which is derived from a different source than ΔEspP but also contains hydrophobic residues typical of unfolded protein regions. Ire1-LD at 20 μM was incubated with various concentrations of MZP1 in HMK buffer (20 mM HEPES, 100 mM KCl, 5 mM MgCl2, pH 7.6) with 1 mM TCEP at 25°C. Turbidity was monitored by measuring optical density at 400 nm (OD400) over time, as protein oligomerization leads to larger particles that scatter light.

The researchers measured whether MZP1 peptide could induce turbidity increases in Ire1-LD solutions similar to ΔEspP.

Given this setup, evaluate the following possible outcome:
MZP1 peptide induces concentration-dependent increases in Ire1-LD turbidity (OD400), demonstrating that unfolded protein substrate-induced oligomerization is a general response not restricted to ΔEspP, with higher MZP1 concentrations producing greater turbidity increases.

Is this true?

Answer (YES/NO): YES